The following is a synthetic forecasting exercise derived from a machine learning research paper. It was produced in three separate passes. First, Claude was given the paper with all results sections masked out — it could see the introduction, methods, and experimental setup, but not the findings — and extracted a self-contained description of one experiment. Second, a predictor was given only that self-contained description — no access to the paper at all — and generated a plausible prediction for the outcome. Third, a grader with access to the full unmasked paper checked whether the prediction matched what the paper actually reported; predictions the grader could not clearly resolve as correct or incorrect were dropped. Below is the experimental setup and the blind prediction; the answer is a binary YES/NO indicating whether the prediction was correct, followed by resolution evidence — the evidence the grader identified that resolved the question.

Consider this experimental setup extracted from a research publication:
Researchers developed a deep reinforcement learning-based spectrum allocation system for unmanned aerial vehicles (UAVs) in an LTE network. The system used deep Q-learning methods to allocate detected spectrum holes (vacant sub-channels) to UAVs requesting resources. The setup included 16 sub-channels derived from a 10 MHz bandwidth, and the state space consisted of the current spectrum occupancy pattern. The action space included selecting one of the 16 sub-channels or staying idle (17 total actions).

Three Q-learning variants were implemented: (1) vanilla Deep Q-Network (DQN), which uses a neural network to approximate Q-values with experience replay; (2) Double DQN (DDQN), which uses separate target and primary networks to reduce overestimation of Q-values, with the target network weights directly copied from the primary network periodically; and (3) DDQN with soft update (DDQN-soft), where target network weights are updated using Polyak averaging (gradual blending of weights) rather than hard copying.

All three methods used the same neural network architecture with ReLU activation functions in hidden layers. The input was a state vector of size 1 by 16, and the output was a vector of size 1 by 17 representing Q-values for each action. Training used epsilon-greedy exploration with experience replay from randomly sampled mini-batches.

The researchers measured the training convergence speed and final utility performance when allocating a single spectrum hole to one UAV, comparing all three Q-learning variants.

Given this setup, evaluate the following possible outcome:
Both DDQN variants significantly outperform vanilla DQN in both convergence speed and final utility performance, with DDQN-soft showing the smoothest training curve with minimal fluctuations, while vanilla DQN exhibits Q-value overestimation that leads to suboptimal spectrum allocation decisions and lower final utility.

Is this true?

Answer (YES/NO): NO